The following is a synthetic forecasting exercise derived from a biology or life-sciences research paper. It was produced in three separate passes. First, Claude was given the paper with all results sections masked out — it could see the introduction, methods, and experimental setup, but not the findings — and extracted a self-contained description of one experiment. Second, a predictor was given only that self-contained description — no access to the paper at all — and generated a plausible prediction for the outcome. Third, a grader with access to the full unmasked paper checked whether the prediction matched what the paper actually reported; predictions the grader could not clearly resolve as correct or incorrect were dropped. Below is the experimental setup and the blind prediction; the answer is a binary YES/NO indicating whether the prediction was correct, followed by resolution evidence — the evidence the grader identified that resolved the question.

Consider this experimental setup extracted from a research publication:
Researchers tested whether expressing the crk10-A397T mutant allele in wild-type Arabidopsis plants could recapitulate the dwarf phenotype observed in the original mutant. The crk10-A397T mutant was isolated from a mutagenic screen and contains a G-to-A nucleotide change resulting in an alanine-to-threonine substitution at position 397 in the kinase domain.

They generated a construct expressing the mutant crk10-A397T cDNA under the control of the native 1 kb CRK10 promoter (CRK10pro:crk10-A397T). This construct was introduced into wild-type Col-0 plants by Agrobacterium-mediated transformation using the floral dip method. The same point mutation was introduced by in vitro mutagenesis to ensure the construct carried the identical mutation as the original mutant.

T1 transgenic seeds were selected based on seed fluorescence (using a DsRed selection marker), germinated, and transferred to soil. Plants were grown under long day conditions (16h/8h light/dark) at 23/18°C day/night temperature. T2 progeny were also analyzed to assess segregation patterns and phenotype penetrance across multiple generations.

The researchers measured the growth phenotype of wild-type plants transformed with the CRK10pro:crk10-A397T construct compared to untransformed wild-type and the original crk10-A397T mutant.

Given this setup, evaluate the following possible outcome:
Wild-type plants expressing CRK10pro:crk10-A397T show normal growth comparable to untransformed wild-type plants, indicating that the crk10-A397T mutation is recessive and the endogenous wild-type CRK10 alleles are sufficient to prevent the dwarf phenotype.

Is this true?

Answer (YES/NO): NO